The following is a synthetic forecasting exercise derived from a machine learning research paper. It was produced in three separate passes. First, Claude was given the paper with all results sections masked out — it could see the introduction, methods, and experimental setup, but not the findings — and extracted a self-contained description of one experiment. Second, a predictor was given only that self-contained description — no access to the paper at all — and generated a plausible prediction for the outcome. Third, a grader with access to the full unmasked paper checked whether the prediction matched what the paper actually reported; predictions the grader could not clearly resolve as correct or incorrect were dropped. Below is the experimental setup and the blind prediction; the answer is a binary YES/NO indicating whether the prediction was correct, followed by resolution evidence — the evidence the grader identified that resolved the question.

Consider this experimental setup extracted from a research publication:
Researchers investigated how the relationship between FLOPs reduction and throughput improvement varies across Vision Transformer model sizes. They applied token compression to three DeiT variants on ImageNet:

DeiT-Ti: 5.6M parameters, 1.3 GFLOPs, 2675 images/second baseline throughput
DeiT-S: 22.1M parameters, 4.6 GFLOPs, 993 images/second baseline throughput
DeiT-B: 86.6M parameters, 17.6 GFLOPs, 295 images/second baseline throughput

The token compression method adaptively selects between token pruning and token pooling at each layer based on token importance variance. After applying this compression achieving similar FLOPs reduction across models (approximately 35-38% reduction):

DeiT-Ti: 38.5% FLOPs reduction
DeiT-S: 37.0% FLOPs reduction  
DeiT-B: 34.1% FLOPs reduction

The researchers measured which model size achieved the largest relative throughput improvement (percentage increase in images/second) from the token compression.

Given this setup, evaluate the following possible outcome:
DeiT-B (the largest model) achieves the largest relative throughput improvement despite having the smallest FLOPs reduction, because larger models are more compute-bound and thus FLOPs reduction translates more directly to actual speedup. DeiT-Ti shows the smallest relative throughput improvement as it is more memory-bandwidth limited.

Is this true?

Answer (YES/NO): YES